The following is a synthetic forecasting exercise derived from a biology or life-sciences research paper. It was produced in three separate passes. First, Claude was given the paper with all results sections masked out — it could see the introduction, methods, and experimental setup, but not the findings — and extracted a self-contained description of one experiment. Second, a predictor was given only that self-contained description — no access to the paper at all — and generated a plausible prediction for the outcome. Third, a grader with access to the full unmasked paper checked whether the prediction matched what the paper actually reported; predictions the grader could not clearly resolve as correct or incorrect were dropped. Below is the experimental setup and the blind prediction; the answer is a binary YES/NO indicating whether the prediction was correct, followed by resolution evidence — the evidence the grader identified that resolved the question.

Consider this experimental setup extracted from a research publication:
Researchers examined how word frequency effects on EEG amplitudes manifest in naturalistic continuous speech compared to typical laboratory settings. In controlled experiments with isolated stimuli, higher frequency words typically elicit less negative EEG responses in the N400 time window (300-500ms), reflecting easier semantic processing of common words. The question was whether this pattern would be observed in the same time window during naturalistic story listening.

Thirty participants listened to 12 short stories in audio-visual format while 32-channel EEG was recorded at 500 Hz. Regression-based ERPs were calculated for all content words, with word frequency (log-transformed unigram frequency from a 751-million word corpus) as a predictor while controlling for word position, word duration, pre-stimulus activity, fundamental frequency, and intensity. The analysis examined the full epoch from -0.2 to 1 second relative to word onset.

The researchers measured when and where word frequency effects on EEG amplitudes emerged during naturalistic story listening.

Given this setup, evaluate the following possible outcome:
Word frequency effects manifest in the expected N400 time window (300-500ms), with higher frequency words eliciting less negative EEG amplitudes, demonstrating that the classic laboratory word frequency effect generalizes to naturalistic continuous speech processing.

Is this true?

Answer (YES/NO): NO